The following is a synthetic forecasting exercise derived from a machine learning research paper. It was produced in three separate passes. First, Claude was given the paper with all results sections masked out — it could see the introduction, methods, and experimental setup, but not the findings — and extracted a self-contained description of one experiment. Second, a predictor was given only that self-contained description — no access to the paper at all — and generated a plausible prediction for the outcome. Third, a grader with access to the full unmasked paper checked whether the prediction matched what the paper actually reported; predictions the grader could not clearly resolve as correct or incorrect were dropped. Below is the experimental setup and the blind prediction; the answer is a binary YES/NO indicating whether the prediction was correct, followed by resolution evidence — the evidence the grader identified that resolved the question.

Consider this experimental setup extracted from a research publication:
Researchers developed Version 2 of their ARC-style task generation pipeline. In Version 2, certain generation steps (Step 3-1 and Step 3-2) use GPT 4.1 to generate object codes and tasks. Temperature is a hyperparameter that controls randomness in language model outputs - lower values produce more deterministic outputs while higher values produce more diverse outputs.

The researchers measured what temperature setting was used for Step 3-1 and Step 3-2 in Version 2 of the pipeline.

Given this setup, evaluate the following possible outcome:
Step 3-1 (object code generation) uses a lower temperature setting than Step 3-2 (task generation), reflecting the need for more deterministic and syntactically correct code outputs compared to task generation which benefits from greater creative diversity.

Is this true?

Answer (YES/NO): NO